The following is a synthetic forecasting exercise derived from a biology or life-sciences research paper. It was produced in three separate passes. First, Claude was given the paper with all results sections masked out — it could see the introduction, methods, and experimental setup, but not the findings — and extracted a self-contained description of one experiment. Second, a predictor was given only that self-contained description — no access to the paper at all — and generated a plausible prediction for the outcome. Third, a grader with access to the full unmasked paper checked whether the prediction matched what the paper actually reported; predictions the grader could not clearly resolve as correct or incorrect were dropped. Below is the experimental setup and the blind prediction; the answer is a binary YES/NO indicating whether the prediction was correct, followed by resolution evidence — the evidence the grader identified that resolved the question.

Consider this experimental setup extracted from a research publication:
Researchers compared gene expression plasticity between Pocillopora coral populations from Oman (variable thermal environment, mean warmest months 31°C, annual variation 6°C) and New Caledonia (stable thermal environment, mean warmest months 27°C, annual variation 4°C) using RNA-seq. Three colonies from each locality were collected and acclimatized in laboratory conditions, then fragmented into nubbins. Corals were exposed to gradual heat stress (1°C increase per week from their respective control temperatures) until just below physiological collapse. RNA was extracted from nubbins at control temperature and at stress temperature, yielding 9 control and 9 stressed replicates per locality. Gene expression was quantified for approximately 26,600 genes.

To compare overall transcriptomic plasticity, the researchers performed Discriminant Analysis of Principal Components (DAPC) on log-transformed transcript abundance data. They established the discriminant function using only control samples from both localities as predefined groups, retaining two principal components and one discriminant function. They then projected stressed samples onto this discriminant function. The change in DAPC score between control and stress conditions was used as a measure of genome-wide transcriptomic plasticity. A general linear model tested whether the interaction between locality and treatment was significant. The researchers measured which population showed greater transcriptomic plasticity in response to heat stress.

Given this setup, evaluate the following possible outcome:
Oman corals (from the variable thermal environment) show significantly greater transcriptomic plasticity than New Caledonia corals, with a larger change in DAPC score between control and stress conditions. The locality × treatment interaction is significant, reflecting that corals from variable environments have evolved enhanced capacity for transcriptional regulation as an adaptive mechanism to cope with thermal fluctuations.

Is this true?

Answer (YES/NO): YES